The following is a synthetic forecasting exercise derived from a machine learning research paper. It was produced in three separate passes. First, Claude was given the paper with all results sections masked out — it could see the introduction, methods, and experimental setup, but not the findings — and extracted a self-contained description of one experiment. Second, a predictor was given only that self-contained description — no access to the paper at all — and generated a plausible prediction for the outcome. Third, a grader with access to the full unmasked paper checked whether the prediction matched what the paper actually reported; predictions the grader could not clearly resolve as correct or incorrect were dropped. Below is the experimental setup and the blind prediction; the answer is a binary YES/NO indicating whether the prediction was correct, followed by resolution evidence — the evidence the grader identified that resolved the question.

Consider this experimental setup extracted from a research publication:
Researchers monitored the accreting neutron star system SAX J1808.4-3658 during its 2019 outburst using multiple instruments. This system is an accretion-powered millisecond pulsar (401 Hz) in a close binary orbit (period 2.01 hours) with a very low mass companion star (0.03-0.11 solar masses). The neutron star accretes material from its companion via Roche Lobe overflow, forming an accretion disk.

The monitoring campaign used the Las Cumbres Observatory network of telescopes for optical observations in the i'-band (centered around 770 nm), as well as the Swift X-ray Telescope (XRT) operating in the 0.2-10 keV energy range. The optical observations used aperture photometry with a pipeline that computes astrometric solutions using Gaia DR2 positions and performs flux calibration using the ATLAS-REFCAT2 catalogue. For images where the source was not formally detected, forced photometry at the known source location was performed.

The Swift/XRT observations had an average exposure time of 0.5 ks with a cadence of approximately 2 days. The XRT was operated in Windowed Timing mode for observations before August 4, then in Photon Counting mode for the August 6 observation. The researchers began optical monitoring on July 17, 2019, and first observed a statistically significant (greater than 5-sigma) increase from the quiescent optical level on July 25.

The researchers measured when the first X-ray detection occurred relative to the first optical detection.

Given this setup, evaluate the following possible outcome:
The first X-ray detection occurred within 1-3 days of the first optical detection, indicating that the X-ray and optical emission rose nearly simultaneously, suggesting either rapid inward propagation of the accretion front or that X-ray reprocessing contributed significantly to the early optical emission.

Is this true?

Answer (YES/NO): NO